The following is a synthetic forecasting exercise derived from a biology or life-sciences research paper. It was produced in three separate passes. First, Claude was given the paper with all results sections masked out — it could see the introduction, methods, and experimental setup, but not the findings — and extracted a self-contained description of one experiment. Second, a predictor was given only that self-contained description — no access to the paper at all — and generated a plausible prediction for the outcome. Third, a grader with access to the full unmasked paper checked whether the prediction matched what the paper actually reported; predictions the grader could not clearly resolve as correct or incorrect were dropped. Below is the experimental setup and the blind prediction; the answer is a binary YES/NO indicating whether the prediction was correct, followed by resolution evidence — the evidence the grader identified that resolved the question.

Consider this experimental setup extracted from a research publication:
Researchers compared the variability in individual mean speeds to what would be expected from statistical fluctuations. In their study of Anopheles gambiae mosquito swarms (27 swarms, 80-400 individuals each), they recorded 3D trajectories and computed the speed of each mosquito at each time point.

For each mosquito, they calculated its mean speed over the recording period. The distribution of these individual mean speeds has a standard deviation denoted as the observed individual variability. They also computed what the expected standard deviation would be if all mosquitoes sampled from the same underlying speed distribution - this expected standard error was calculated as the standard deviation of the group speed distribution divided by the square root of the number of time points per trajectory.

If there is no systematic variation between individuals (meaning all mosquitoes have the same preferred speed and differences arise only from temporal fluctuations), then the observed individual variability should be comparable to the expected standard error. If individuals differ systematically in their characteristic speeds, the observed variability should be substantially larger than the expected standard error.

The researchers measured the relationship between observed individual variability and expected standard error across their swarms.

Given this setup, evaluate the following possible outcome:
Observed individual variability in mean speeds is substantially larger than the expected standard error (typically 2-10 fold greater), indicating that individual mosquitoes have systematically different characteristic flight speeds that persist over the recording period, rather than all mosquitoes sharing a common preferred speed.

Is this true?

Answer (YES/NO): YES